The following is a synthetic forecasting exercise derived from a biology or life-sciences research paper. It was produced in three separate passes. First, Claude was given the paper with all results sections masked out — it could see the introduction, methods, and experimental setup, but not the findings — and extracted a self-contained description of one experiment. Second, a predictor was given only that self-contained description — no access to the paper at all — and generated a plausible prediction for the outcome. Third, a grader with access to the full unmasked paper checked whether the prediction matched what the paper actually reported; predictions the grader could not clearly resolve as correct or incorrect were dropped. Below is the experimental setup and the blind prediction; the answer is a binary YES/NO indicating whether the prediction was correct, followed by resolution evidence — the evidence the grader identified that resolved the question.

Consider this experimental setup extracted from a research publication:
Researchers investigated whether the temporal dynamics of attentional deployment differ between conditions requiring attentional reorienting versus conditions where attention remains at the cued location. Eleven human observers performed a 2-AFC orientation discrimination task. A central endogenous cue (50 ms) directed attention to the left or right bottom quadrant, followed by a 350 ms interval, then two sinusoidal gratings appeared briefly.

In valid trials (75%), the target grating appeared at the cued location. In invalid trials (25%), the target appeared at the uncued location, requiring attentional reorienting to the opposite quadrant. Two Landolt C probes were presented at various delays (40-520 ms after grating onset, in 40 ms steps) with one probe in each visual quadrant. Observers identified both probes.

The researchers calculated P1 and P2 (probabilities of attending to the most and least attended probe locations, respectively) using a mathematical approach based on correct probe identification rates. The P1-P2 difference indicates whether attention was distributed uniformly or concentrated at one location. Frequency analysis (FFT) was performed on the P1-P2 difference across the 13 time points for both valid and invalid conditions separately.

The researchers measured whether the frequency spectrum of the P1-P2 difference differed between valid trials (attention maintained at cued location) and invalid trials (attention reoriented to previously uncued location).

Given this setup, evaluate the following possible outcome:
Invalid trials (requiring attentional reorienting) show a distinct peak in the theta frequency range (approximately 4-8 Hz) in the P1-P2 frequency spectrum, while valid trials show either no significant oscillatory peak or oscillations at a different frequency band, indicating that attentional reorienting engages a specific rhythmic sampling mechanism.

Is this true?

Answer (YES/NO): YES